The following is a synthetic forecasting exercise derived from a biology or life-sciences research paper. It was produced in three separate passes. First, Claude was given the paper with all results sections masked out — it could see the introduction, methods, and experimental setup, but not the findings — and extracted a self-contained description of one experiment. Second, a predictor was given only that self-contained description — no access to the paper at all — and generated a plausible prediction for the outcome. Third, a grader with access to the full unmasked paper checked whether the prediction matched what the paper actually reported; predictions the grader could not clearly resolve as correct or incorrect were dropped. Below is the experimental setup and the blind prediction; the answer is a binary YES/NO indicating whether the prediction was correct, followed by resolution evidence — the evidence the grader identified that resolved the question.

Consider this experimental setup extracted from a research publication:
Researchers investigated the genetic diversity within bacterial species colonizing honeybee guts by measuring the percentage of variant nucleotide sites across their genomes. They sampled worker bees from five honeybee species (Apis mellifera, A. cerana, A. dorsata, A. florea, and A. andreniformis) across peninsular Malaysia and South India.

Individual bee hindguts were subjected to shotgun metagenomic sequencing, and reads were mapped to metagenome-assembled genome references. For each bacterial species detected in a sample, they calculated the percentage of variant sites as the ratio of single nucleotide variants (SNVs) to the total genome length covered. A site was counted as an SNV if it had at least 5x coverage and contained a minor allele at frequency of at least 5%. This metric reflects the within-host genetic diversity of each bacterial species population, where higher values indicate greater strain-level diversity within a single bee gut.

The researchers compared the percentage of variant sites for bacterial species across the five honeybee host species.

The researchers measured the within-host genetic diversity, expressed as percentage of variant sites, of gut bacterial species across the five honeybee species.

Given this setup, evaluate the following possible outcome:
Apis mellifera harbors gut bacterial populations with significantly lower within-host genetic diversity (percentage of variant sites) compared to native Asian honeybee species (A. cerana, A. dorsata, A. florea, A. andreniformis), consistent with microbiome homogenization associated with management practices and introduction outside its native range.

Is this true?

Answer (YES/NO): NO